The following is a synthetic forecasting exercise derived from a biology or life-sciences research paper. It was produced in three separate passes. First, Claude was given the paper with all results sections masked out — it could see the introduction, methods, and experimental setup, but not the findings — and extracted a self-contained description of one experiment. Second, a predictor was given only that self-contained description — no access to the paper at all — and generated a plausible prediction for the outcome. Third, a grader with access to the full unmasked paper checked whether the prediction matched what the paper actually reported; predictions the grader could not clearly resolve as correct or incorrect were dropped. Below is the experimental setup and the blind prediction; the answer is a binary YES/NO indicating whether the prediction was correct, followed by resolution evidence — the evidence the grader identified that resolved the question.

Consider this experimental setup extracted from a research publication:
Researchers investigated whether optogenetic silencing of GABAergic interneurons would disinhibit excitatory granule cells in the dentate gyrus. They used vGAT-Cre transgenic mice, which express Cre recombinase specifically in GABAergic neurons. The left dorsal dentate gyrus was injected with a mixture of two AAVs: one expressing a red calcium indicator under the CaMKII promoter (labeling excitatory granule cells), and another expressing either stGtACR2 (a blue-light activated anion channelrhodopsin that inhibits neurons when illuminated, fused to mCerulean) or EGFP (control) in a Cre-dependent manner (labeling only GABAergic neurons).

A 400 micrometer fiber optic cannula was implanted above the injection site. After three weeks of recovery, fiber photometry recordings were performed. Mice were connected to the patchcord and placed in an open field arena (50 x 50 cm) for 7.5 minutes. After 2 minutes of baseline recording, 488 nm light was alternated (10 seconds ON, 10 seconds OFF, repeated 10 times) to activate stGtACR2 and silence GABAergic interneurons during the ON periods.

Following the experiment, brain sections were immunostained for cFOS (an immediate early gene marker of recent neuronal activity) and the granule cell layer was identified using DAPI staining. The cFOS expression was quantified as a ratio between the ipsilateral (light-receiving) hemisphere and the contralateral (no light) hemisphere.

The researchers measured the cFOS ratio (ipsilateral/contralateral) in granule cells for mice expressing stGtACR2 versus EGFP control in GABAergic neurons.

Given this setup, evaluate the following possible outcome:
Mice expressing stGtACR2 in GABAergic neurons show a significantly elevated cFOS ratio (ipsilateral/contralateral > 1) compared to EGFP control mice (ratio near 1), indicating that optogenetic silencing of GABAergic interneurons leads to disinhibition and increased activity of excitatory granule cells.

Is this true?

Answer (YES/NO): YES